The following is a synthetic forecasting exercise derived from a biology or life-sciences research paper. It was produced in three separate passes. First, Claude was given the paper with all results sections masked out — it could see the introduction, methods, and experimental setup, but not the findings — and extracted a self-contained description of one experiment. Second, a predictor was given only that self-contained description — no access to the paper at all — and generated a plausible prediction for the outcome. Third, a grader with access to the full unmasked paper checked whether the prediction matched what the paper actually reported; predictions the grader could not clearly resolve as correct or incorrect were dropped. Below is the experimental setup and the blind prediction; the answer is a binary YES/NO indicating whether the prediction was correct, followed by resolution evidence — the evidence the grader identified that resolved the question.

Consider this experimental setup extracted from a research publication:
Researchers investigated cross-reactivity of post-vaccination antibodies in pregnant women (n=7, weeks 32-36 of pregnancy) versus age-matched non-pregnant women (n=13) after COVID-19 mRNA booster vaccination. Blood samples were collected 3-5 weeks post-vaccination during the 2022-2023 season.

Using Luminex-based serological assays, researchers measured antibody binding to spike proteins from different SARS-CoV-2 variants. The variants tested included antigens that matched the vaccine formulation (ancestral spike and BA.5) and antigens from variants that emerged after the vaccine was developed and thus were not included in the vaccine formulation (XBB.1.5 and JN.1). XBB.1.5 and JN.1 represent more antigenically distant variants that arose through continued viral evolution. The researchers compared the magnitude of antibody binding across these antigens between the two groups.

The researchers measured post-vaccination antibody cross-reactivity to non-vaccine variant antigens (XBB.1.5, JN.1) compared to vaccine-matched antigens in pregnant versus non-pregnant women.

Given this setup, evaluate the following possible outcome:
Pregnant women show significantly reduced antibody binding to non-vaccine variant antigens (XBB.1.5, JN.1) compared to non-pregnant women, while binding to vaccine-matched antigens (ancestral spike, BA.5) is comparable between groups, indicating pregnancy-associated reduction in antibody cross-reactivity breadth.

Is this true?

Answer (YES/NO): YES